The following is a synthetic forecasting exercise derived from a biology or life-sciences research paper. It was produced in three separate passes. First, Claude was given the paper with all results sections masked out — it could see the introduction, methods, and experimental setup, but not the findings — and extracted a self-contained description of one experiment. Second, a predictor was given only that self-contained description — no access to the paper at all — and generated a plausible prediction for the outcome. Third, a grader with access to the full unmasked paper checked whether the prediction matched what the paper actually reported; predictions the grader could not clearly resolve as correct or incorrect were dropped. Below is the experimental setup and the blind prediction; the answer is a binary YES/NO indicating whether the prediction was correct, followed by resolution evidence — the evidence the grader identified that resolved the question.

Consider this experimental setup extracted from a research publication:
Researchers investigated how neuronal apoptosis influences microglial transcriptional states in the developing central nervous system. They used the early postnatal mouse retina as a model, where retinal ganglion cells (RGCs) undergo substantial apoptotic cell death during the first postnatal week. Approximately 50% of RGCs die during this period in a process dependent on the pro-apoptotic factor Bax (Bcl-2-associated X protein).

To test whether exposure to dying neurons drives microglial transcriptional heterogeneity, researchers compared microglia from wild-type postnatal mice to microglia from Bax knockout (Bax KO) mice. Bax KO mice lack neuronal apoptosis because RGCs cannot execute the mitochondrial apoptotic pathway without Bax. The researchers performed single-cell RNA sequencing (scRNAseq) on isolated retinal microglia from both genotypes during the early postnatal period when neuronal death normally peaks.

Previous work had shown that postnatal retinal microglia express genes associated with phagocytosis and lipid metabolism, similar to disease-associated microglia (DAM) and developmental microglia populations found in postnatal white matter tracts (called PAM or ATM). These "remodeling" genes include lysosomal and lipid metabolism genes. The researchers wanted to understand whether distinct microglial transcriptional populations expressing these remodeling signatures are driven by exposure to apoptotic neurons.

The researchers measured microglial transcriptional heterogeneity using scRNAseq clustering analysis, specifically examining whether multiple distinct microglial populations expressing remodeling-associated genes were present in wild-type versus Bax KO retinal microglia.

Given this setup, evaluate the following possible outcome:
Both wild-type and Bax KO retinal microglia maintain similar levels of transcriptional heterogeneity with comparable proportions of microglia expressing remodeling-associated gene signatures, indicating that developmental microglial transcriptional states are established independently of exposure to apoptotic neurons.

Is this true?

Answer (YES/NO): NO